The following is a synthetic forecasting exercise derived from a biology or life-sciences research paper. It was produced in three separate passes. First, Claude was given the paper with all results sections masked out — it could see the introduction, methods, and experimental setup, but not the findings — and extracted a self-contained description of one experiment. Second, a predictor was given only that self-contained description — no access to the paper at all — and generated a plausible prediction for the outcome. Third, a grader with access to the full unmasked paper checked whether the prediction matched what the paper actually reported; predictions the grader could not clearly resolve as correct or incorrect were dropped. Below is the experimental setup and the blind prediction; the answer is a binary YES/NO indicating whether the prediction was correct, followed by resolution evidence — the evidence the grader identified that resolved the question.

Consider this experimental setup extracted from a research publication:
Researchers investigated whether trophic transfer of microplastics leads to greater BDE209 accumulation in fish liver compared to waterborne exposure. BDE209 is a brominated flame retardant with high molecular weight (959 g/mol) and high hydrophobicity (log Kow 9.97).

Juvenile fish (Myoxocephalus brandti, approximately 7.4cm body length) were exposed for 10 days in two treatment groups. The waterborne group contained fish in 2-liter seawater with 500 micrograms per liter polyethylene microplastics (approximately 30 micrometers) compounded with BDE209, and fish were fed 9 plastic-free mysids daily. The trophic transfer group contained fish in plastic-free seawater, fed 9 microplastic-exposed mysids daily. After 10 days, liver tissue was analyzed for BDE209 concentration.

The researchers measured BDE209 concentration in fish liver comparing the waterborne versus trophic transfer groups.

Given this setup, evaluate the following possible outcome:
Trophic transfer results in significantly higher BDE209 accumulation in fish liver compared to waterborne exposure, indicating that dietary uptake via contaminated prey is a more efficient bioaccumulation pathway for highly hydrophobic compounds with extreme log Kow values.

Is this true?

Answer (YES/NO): NO